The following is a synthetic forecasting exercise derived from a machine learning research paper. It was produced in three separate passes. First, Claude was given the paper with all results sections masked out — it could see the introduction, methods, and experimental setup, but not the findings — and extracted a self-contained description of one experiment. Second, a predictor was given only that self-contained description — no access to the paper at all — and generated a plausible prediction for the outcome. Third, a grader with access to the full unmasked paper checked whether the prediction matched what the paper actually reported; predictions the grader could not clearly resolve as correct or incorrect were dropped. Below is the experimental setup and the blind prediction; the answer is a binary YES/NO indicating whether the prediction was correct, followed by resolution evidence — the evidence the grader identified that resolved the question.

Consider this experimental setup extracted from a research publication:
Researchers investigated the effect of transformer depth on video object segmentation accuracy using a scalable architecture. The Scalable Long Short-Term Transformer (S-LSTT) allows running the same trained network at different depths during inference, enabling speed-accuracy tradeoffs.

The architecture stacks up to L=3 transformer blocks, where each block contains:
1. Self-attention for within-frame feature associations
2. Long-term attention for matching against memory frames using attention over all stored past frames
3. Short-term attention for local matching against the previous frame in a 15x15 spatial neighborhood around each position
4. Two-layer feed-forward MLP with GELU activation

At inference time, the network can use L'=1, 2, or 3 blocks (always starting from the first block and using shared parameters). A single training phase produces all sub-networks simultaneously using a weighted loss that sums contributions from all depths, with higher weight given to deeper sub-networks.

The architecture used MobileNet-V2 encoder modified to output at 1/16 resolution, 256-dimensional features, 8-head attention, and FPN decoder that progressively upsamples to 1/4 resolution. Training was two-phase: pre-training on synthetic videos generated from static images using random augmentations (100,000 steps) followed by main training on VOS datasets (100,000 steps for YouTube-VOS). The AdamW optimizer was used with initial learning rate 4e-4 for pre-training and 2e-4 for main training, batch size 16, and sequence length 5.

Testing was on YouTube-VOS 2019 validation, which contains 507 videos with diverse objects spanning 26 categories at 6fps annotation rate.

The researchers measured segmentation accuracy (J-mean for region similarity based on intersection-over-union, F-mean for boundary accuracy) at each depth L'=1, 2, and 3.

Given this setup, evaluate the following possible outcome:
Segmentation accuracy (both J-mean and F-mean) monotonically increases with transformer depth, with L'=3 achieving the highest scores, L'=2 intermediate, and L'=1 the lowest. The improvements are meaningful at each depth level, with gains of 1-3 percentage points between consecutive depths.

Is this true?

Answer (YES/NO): NO